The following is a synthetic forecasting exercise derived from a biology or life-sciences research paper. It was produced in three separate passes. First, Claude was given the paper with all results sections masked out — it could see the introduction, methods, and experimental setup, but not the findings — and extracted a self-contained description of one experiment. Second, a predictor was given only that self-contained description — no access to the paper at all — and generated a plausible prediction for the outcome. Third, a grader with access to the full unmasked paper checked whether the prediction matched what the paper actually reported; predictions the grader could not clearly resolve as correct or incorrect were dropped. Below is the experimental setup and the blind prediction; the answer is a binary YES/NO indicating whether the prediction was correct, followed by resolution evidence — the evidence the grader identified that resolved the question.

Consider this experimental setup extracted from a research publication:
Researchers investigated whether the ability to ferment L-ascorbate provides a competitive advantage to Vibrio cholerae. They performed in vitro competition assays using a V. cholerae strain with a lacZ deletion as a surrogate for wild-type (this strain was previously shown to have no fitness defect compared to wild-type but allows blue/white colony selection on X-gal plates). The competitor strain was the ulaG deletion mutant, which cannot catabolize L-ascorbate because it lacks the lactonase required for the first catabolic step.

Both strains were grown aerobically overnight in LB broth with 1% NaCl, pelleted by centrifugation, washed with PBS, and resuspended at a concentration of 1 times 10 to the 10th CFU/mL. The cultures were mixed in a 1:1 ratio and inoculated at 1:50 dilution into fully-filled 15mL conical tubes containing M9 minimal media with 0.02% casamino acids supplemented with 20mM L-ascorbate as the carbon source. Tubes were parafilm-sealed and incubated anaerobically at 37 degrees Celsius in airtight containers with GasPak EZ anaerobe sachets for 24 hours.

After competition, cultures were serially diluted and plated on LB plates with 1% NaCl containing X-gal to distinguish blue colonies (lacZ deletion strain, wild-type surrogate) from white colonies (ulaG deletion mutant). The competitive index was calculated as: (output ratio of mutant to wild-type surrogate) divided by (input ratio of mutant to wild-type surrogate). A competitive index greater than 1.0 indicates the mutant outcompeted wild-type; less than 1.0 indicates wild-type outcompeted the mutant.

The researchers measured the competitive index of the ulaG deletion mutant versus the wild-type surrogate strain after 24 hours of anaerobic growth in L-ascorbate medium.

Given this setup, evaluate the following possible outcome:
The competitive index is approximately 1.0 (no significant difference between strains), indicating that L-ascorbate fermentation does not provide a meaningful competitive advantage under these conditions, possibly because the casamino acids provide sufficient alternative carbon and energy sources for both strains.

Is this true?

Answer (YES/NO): NO